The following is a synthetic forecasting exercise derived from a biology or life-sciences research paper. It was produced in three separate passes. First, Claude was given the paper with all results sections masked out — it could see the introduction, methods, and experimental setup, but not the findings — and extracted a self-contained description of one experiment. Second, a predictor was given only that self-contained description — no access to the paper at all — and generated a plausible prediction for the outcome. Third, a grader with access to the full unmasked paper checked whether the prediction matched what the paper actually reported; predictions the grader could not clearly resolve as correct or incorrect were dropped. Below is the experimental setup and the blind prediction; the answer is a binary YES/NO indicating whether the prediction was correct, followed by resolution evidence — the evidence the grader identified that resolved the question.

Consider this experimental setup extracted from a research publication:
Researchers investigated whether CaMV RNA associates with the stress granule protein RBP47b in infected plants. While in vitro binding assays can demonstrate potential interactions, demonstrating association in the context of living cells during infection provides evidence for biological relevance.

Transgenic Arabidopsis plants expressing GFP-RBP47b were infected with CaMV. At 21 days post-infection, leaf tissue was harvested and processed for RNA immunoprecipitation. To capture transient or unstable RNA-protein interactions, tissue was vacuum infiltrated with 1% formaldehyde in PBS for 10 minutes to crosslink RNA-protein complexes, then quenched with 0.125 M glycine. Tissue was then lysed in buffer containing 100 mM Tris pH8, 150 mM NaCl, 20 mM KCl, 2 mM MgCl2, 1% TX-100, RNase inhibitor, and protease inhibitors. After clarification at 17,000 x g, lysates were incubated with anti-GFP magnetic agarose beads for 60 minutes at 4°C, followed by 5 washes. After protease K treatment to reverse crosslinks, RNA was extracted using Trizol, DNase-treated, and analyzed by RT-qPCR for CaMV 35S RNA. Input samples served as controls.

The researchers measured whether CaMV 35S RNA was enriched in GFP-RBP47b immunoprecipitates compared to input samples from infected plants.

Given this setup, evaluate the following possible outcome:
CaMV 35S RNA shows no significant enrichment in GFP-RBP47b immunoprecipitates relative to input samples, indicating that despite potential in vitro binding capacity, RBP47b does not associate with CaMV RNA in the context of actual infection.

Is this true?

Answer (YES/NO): YES